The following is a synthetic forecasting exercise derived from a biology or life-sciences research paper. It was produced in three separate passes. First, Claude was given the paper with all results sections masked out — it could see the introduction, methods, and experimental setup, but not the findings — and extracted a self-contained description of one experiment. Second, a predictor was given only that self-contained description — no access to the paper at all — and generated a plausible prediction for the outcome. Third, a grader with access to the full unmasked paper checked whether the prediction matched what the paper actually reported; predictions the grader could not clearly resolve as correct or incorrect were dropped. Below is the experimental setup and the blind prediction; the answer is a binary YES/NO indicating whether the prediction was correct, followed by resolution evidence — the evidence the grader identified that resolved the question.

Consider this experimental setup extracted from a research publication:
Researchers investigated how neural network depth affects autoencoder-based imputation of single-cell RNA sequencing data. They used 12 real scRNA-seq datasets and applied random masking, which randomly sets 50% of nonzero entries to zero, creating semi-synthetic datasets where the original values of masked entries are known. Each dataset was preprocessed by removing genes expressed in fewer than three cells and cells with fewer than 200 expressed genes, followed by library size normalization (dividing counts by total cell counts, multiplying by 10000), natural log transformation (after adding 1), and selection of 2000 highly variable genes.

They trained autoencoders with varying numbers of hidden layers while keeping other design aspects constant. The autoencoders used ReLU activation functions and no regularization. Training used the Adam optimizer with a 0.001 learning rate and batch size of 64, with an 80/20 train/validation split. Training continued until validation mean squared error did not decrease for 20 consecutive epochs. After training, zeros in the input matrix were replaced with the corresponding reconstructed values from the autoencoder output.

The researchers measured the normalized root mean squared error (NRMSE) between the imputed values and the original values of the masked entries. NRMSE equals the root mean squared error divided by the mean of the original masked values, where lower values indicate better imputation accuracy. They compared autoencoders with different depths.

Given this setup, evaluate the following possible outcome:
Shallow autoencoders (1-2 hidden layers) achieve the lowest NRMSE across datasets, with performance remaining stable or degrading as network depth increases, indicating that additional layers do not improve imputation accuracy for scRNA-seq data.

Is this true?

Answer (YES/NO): NO